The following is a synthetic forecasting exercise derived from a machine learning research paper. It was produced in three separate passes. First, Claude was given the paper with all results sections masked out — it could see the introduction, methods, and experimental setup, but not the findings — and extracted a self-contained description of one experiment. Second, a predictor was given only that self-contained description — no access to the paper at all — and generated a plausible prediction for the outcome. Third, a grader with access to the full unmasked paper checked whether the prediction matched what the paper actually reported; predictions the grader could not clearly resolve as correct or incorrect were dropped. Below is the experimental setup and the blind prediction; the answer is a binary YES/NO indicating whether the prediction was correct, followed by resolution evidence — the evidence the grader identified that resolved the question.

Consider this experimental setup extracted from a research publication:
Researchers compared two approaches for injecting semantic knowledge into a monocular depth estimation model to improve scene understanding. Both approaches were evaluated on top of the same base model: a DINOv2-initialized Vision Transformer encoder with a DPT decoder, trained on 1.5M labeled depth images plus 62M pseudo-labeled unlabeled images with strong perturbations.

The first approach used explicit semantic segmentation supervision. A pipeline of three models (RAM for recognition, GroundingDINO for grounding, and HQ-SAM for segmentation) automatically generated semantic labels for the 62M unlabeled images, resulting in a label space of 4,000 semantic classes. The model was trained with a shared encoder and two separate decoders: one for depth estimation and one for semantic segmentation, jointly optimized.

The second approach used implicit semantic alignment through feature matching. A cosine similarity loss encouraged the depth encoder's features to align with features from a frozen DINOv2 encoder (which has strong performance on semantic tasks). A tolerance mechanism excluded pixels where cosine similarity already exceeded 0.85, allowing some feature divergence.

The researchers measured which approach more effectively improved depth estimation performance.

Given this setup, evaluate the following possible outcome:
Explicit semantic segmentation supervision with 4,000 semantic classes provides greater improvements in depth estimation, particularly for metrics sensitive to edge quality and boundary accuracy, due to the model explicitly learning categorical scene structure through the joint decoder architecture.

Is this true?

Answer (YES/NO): NO